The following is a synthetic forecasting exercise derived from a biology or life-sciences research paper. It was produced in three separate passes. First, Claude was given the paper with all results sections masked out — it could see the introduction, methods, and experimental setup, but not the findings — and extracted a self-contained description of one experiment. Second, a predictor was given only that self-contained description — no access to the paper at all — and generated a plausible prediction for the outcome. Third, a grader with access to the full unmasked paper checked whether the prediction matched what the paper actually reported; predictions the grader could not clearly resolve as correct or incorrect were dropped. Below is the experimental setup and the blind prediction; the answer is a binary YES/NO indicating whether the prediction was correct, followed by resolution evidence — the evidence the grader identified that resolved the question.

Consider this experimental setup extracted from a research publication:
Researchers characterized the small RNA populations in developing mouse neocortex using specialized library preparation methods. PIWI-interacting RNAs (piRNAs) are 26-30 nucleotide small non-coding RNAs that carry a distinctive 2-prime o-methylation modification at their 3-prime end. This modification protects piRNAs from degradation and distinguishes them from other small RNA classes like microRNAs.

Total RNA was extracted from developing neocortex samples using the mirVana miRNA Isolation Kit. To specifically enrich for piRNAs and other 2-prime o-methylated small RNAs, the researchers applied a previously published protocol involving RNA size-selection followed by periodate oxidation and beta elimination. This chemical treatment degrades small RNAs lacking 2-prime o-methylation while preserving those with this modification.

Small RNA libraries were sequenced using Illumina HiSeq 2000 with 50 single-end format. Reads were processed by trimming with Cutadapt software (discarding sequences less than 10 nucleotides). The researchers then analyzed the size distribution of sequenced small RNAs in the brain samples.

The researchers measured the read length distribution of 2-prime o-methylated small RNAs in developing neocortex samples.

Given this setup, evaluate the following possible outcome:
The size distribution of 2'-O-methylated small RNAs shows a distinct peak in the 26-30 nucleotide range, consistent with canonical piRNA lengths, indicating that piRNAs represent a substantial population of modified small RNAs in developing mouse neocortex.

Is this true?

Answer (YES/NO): NO